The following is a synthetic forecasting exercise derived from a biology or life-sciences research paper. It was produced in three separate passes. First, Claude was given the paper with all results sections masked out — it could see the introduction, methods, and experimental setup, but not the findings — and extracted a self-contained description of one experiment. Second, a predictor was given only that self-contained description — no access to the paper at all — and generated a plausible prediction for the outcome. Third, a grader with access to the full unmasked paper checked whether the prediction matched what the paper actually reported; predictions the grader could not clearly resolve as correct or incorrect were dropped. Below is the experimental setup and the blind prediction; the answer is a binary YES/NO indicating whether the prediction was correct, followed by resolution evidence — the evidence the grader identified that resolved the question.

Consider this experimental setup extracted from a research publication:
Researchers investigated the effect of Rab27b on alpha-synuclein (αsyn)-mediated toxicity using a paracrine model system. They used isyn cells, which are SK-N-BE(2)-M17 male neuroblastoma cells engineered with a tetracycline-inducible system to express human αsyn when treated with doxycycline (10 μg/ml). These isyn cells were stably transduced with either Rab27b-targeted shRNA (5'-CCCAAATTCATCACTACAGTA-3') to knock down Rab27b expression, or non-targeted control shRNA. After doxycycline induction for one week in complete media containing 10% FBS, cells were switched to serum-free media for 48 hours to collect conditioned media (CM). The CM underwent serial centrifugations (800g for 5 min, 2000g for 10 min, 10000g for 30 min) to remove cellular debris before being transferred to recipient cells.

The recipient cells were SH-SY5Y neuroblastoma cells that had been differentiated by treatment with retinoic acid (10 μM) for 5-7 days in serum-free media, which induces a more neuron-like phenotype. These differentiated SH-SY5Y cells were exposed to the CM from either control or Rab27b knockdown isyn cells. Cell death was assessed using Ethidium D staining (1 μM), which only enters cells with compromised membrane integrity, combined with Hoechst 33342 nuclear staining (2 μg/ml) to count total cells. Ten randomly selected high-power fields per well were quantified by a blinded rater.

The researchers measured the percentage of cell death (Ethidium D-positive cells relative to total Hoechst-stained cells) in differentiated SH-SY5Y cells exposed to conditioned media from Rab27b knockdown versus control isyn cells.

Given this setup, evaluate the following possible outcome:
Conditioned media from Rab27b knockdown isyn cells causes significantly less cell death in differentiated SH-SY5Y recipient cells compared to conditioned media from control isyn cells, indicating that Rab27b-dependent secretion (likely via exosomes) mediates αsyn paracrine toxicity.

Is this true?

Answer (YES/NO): NO